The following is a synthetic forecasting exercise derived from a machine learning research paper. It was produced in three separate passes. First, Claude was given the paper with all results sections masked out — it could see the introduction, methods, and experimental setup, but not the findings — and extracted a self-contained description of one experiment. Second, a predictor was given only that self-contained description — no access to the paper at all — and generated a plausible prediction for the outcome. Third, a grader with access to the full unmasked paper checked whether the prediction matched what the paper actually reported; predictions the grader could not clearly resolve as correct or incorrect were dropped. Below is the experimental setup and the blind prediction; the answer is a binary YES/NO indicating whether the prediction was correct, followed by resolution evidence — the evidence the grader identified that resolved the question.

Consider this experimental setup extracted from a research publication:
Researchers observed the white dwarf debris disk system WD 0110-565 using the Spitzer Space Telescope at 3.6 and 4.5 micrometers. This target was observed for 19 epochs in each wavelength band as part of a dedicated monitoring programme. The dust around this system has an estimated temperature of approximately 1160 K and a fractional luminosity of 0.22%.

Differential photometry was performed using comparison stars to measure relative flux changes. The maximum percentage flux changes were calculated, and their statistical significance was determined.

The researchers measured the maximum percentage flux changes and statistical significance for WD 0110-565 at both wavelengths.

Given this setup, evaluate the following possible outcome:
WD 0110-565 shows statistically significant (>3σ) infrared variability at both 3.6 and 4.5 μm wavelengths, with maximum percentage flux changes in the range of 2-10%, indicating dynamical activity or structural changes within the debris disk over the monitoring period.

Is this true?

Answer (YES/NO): NO